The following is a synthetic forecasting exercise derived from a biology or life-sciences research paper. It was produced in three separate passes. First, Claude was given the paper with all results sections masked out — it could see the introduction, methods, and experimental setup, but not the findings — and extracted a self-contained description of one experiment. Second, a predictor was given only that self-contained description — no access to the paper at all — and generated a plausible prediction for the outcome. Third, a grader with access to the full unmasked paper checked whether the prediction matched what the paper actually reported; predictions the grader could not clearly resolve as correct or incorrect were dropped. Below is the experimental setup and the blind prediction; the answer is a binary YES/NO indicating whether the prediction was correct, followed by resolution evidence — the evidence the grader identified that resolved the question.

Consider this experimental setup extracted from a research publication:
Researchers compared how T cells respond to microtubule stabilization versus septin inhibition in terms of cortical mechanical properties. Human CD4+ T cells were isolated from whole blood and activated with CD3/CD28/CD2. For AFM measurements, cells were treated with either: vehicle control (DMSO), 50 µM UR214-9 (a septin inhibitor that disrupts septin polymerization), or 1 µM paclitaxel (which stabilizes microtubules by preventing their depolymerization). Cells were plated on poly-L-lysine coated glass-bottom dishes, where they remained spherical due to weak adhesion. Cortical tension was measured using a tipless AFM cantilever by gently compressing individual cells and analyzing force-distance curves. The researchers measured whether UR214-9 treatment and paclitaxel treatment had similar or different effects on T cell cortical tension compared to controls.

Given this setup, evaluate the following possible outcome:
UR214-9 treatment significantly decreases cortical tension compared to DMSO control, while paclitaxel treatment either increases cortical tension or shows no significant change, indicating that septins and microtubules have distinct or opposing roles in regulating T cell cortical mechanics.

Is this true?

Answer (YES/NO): NO